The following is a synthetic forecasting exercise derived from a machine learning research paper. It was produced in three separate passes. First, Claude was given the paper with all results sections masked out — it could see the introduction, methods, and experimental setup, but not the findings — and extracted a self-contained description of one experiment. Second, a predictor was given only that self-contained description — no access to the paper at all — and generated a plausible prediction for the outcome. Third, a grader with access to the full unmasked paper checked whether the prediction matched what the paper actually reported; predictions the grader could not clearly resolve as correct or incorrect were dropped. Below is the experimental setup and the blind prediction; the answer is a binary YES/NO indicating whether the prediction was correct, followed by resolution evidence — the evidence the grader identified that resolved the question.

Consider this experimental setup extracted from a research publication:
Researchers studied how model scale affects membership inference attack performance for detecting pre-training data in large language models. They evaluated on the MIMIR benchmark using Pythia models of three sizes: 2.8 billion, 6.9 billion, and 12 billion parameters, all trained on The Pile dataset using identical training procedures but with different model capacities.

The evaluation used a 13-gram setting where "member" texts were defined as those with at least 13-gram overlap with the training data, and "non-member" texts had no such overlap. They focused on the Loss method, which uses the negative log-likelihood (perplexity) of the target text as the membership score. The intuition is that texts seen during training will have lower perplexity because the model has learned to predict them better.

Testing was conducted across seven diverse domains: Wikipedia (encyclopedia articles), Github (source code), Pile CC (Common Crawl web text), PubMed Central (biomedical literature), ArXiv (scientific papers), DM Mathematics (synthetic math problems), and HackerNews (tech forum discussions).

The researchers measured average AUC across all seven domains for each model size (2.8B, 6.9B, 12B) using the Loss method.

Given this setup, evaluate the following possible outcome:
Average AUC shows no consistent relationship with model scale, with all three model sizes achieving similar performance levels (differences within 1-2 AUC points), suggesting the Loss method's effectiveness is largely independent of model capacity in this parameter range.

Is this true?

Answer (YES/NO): NO